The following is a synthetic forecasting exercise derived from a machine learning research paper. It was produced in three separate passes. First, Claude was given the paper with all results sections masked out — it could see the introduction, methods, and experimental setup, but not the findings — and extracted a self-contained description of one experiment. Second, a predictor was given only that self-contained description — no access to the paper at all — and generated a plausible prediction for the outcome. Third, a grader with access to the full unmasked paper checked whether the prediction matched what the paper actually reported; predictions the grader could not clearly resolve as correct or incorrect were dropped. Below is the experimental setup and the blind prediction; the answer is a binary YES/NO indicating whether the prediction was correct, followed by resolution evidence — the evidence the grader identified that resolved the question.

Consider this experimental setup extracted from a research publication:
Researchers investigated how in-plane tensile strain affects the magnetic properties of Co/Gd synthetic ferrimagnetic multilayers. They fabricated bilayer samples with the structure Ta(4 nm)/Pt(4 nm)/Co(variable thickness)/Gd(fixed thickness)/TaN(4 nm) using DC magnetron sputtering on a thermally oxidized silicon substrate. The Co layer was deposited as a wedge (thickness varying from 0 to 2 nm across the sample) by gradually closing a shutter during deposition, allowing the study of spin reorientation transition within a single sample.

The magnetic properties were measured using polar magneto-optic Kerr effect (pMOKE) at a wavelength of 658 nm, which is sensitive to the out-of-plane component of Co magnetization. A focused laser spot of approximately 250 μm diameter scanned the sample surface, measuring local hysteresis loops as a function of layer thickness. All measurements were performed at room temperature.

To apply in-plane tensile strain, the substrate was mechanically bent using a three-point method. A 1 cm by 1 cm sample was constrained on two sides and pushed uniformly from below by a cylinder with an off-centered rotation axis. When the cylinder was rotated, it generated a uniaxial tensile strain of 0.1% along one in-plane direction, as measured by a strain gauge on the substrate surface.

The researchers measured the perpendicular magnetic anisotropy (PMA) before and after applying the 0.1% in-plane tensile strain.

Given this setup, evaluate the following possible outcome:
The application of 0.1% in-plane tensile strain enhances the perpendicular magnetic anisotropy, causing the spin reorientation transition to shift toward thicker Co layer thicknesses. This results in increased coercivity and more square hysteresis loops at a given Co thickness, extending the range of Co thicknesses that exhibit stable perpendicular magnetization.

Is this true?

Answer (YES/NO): YES